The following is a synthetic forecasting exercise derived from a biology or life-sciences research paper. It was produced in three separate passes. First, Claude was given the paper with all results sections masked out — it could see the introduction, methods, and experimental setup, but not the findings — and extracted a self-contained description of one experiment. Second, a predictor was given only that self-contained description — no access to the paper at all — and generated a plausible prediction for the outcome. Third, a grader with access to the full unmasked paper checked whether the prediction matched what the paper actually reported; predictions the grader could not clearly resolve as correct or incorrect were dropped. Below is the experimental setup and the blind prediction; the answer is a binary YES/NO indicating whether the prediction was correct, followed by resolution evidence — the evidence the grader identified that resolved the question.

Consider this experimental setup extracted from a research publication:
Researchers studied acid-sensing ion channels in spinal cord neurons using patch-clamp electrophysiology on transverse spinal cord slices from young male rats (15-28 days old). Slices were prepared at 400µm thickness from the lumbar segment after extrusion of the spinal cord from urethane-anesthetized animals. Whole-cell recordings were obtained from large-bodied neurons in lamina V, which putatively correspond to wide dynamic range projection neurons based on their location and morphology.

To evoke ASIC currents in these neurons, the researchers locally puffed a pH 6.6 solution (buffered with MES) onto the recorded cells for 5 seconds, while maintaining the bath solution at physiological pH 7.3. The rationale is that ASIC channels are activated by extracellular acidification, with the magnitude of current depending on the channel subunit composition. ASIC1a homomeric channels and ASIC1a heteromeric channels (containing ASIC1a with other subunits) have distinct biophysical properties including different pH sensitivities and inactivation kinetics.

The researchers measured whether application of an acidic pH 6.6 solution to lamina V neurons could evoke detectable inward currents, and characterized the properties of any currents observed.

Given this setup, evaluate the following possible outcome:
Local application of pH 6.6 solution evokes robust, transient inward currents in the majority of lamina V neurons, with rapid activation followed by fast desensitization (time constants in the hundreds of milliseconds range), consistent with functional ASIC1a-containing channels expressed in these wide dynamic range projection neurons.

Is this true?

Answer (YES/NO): NO